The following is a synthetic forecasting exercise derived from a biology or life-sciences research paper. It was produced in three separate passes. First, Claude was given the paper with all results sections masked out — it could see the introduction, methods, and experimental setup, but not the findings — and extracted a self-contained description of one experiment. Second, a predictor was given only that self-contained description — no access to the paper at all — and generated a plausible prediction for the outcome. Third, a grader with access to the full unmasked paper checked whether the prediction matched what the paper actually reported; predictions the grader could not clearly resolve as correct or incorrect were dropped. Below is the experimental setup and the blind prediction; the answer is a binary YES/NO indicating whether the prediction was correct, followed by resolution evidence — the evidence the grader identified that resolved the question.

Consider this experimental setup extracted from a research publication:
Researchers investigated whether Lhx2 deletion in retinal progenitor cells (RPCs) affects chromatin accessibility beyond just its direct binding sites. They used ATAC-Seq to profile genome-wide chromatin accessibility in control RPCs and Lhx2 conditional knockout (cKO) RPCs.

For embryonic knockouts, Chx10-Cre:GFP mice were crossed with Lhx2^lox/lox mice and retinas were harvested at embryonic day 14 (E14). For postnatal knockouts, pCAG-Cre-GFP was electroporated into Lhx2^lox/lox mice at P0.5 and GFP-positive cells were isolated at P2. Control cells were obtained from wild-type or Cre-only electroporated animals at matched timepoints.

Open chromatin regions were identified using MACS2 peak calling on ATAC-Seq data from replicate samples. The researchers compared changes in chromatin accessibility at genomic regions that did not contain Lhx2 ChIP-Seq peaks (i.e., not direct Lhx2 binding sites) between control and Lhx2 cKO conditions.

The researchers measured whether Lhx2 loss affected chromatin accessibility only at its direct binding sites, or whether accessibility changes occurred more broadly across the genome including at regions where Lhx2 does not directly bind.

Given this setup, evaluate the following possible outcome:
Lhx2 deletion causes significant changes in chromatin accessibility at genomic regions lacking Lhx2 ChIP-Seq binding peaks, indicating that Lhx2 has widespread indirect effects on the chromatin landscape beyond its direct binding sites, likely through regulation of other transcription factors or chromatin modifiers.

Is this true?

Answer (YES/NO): YES